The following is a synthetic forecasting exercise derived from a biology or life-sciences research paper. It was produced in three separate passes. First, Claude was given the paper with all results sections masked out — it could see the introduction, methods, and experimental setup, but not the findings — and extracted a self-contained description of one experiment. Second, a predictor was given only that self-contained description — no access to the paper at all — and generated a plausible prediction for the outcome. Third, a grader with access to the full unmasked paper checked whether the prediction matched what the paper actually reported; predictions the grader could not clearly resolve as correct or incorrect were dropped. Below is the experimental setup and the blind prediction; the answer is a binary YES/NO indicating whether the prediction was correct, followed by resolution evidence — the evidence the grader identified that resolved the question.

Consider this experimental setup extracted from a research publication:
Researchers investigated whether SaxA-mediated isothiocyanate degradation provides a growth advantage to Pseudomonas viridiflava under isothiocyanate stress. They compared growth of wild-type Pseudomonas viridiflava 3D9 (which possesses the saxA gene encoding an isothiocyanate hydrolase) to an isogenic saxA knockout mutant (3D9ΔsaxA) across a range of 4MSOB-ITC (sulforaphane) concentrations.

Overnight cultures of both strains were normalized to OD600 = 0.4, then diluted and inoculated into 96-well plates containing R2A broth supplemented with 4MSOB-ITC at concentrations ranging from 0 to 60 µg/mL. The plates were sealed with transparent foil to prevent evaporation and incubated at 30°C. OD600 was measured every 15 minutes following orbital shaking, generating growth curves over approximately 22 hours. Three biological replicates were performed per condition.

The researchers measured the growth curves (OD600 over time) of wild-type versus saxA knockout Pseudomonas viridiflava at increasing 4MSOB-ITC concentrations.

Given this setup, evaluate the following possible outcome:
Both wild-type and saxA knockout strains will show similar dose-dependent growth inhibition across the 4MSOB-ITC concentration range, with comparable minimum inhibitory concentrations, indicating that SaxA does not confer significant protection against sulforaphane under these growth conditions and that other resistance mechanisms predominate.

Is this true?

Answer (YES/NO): NO